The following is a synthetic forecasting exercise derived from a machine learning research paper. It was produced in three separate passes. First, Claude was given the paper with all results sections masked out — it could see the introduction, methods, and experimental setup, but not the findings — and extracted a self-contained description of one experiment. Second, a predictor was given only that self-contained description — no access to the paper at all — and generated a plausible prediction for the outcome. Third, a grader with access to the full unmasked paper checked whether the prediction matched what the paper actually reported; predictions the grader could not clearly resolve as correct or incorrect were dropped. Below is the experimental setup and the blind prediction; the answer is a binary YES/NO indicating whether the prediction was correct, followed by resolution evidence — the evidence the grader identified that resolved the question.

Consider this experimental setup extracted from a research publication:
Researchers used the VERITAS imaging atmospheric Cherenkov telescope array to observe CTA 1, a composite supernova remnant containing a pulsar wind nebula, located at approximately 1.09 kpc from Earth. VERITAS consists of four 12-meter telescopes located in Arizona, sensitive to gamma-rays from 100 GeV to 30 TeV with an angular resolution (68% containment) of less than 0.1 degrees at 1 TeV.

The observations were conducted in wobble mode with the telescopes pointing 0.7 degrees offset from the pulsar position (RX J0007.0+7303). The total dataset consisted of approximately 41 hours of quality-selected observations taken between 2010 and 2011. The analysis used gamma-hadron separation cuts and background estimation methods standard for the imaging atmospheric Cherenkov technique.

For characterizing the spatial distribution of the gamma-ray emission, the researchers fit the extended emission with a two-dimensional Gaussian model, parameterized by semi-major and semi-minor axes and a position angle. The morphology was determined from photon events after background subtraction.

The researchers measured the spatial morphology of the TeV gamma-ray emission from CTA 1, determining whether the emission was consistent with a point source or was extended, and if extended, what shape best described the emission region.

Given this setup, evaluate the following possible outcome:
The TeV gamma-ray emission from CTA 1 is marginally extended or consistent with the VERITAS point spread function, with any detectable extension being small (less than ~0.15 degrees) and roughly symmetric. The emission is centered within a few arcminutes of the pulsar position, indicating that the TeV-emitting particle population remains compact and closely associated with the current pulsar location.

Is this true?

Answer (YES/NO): NO